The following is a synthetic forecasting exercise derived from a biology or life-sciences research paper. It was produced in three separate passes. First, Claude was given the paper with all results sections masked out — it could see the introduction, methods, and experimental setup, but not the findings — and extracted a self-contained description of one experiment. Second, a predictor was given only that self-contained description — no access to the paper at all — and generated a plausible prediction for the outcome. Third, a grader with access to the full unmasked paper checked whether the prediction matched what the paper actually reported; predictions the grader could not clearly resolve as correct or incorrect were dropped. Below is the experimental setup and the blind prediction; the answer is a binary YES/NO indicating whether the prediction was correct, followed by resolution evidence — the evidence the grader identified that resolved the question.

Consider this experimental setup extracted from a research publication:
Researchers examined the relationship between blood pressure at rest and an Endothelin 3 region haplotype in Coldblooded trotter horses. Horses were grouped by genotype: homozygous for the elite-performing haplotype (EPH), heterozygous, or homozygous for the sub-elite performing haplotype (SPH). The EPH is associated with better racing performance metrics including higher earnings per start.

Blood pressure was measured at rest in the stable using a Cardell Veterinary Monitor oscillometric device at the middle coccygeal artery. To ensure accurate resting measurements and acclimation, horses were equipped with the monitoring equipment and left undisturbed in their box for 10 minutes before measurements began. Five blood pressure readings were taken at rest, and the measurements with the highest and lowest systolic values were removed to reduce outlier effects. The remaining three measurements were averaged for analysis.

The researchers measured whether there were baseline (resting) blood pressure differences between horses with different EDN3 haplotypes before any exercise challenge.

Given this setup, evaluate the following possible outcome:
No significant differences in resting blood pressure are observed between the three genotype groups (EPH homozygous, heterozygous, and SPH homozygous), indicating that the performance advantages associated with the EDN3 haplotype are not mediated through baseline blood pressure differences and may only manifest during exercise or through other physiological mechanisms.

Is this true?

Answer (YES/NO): YES